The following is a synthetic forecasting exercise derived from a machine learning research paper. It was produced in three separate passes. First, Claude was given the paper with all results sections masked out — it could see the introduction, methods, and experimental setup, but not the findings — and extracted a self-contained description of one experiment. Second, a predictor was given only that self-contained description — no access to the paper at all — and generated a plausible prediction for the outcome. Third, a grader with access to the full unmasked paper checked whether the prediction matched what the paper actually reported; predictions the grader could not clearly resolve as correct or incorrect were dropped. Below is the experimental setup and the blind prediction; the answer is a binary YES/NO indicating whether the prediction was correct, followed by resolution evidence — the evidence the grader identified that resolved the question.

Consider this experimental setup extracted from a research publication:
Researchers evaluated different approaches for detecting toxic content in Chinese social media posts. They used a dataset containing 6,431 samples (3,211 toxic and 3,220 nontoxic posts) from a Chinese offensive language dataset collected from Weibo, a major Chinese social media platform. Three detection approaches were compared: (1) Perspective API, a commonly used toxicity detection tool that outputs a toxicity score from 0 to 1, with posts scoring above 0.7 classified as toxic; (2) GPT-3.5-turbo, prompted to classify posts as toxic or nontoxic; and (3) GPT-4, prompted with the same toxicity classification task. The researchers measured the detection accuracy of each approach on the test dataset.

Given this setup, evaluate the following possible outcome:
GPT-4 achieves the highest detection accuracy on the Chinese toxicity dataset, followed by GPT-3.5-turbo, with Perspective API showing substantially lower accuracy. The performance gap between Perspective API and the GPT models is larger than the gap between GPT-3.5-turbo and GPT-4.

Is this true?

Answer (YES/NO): YES